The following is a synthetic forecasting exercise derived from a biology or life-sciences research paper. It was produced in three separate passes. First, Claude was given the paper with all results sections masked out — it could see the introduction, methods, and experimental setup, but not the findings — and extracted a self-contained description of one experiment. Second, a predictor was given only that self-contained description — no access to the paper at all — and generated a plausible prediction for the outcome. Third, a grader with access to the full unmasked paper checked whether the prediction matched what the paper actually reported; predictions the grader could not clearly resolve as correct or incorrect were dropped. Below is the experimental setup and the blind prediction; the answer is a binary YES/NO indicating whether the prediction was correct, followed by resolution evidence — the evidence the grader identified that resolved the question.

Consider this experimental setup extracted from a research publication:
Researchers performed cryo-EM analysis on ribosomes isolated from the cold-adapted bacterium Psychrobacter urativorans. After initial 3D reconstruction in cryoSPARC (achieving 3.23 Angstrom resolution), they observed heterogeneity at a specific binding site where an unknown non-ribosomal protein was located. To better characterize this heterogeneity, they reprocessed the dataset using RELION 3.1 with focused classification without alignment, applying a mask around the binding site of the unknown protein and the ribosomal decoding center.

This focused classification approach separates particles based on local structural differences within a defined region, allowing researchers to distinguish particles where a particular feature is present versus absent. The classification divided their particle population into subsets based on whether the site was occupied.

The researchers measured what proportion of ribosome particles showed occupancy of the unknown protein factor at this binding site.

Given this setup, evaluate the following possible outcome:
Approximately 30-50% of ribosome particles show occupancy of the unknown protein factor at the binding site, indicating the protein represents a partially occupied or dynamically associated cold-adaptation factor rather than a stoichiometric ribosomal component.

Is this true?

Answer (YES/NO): YES